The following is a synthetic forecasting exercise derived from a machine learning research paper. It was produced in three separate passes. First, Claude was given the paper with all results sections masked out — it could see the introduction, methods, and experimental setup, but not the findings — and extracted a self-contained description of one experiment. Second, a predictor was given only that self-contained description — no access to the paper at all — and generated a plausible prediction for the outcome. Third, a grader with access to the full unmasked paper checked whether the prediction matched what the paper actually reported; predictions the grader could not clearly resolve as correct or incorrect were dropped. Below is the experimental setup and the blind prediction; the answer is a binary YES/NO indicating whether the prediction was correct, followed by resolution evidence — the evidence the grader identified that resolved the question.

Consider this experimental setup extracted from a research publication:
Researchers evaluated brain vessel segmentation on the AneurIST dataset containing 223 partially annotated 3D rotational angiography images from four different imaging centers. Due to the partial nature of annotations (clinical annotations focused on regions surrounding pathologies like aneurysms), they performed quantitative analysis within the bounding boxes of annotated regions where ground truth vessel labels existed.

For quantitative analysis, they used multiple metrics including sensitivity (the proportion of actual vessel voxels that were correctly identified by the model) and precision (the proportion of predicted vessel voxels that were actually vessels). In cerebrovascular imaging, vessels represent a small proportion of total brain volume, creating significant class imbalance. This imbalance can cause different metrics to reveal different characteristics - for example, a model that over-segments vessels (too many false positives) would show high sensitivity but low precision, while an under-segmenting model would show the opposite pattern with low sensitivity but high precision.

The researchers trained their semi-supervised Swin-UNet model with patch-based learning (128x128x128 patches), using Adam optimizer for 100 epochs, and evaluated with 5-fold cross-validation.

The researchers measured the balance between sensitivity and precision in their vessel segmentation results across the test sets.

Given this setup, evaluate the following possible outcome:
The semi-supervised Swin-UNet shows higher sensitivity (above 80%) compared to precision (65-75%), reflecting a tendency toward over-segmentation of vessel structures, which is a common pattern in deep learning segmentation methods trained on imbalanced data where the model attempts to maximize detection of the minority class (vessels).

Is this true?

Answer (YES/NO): NO